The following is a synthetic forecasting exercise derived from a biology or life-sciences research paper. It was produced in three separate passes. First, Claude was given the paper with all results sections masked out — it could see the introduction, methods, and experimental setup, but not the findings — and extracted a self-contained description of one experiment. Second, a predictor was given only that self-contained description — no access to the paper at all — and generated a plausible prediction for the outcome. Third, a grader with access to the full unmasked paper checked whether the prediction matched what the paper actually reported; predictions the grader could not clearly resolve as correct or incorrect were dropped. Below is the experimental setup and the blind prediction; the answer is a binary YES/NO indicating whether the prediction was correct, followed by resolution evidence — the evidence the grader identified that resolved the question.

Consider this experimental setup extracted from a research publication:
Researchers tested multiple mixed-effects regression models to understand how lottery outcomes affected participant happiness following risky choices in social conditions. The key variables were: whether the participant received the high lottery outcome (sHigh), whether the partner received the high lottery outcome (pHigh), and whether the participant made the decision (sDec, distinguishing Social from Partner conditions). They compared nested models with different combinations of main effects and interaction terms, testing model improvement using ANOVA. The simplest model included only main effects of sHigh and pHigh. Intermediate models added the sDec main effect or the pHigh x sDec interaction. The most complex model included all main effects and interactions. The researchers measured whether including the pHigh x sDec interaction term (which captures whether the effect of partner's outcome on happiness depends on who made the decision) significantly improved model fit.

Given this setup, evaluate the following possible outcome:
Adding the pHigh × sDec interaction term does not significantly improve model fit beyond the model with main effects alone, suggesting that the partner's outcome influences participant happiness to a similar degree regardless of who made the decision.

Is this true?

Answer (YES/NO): NO